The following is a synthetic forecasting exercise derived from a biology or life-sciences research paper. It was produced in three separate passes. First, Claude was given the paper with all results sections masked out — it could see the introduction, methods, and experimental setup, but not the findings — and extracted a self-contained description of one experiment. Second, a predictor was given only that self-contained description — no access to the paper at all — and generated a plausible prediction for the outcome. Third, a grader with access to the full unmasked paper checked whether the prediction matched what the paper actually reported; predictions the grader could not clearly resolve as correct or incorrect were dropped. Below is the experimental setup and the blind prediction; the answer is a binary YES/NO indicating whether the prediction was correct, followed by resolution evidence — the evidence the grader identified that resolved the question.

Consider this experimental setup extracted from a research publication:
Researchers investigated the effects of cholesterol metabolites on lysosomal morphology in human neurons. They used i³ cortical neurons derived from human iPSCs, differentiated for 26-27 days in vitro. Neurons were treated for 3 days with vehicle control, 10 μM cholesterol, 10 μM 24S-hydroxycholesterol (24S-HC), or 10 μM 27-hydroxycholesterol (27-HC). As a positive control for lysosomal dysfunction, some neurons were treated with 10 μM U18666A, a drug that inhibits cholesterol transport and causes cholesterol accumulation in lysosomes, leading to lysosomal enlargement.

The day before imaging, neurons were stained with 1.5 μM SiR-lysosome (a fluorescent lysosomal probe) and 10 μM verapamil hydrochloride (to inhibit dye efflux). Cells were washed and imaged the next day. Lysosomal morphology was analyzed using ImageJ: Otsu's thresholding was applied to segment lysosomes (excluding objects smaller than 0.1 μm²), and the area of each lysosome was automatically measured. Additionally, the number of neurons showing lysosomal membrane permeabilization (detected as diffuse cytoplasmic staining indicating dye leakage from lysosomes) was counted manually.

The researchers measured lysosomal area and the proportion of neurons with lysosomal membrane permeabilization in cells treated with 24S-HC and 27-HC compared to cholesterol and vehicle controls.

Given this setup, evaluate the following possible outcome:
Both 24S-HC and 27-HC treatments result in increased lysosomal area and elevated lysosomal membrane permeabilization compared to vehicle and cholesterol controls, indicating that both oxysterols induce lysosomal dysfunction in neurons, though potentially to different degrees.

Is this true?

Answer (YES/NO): NO